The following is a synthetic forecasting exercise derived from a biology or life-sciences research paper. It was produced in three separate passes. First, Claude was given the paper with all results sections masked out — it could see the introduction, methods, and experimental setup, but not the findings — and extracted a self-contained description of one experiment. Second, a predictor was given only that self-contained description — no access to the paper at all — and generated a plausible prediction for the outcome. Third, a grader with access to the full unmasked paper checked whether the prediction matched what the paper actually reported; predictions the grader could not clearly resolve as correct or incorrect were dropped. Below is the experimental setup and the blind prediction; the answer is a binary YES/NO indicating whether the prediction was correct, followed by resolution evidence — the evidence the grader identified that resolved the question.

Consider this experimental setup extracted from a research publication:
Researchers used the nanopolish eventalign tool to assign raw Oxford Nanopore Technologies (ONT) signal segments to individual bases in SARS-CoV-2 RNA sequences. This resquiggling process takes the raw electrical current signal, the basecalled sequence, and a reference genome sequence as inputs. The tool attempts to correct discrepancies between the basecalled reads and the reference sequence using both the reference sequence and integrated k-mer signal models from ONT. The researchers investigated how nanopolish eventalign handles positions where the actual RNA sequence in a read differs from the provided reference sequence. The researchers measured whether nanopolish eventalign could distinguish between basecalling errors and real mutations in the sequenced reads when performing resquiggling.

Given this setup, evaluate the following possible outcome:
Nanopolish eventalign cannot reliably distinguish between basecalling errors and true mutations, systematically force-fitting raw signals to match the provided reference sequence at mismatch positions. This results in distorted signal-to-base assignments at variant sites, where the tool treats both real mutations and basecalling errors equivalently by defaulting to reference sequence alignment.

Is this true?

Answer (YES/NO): YES